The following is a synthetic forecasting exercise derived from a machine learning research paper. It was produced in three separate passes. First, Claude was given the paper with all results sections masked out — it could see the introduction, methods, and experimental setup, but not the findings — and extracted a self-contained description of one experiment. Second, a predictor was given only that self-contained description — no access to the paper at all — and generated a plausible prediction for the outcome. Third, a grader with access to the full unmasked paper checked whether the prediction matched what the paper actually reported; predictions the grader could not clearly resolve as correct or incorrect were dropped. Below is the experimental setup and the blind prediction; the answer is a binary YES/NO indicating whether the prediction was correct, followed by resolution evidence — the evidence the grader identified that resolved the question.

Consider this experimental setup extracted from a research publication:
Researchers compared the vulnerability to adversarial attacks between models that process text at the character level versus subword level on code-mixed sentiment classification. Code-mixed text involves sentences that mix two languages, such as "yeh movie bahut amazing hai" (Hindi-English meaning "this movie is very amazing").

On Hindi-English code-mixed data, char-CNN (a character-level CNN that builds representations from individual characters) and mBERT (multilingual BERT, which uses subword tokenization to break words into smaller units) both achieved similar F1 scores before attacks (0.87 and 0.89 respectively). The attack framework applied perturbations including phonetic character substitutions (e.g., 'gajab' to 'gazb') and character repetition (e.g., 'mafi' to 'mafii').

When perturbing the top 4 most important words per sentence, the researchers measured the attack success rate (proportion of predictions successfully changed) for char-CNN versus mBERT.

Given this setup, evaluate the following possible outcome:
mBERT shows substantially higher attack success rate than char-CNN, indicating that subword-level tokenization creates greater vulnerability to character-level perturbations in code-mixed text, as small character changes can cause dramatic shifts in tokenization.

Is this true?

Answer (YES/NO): NO